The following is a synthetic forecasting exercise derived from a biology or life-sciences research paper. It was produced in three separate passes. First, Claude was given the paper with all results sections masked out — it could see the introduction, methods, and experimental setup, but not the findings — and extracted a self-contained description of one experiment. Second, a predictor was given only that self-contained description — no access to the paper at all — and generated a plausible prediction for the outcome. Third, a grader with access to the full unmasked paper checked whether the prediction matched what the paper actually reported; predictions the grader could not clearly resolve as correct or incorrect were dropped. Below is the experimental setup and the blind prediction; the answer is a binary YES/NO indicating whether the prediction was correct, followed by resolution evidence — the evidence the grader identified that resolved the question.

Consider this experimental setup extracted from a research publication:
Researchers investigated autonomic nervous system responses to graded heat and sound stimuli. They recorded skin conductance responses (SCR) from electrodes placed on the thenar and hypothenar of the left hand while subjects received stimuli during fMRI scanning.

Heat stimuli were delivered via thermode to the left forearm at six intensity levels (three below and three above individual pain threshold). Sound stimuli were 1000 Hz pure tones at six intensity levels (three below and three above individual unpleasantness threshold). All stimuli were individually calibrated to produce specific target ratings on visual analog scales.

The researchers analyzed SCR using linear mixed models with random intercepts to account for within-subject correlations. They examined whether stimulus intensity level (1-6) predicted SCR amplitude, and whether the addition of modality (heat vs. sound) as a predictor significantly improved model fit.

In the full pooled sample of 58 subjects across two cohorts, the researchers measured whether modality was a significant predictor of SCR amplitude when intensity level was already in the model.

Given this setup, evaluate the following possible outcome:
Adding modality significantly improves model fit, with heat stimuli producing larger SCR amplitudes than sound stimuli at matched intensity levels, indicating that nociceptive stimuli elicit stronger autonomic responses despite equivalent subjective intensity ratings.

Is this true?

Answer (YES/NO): YES